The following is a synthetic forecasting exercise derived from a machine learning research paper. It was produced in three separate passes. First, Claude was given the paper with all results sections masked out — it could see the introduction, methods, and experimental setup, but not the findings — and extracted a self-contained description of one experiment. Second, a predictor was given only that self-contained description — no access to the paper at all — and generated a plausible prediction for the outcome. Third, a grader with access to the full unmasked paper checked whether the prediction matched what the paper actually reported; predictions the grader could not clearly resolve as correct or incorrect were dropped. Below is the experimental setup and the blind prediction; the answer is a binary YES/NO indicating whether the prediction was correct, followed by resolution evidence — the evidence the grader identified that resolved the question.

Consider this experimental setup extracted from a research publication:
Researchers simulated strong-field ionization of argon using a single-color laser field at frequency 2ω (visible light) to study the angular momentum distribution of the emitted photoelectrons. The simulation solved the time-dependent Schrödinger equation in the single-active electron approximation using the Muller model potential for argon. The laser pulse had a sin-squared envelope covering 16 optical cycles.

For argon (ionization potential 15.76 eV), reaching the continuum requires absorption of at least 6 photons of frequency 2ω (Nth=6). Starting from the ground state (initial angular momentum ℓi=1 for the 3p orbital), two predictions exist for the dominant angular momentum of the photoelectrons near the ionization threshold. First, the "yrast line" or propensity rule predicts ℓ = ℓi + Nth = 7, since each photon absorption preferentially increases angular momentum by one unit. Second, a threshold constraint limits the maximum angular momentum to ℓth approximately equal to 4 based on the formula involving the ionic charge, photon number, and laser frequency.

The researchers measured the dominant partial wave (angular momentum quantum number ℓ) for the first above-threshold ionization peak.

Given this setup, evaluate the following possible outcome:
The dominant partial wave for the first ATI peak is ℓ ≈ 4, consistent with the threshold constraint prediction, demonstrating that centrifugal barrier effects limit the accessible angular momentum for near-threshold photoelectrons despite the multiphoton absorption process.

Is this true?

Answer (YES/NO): NO